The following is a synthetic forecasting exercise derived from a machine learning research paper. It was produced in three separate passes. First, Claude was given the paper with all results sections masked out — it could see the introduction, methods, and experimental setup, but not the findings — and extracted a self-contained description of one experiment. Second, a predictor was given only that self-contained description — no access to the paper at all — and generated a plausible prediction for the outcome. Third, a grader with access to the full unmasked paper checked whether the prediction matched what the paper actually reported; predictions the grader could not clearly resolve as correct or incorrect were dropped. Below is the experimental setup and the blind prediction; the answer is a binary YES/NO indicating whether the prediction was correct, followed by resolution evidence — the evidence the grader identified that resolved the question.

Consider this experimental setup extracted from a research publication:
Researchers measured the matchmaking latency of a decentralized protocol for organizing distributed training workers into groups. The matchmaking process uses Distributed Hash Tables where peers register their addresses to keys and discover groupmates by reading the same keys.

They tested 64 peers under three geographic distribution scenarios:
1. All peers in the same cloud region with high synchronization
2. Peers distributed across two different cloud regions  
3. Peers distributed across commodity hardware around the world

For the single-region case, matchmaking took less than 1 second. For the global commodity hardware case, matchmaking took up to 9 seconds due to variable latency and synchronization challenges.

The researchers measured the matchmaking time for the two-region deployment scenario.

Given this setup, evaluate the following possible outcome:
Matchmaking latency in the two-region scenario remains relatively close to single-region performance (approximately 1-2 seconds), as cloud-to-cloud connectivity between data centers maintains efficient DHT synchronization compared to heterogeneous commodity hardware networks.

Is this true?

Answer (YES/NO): NO